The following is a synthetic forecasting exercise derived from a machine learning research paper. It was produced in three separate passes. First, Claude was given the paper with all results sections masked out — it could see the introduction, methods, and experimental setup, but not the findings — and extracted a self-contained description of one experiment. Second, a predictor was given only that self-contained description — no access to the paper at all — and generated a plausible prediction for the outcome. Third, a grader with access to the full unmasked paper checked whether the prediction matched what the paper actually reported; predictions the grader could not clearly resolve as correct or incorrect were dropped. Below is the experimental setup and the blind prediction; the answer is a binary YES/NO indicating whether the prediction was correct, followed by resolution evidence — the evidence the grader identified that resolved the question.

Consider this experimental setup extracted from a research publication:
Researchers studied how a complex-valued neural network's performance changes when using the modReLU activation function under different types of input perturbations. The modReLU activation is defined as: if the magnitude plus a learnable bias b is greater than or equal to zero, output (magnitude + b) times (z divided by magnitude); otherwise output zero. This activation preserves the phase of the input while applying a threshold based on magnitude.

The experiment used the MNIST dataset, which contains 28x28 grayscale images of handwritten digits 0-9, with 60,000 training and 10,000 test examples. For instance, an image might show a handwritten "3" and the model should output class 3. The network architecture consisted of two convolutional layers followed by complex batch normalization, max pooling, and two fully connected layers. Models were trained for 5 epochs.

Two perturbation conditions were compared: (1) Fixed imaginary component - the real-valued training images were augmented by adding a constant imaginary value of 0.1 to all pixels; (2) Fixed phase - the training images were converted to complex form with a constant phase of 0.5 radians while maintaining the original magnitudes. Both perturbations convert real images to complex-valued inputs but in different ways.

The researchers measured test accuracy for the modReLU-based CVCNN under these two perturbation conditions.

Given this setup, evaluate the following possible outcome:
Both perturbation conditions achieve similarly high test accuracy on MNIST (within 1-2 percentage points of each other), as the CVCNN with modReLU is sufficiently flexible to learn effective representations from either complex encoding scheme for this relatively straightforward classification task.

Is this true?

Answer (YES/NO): NO